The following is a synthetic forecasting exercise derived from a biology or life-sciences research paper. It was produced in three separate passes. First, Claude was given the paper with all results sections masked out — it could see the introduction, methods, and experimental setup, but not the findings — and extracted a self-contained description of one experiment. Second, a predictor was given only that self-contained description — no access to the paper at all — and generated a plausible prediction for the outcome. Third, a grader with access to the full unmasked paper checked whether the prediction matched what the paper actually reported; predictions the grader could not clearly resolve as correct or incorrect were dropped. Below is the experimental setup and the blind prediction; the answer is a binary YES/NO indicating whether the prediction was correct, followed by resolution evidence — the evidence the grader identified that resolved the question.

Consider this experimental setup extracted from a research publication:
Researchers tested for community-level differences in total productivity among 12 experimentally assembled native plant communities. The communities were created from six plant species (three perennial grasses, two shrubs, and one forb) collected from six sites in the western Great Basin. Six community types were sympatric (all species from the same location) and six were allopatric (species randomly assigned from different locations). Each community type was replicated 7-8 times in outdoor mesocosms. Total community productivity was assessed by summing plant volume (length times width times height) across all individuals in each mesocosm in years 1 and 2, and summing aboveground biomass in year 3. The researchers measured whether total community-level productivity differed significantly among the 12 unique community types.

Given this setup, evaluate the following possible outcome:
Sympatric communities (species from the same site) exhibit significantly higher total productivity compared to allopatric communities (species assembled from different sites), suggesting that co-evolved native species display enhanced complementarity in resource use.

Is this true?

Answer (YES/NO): NO